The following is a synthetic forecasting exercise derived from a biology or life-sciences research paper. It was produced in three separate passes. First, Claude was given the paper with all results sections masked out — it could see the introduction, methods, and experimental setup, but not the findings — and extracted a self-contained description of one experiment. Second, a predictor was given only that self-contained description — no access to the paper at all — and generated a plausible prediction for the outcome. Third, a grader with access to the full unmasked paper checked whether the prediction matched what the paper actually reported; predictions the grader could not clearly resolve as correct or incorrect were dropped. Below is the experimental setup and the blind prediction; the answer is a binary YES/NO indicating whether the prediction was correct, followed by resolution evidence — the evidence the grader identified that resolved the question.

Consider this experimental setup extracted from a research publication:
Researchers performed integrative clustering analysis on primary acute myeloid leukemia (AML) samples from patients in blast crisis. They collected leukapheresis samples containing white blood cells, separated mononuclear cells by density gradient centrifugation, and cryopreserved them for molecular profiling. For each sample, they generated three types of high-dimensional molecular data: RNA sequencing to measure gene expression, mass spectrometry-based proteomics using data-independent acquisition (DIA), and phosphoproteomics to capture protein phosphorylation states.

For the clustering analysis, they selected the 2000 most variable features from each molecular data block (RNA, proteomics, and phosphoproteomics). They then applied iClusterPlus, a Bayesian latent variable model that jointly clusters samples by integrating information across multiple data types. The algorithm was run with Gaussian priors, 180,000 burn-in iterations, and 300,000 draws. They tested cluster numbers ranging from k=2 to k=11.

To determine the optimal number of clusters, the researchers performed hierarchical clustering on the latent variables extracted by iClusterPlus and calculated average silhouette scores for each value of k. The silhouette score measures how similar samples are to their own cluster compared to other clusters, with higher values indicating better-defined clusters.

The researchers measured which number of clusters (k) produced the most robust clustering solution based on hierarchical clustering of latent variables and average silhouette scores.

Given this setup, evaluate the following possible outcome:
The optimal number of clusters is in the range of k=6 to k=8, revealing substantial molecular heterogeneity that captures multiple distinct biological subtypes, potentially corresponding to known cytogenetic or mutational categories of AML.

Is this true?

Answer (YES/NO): NO